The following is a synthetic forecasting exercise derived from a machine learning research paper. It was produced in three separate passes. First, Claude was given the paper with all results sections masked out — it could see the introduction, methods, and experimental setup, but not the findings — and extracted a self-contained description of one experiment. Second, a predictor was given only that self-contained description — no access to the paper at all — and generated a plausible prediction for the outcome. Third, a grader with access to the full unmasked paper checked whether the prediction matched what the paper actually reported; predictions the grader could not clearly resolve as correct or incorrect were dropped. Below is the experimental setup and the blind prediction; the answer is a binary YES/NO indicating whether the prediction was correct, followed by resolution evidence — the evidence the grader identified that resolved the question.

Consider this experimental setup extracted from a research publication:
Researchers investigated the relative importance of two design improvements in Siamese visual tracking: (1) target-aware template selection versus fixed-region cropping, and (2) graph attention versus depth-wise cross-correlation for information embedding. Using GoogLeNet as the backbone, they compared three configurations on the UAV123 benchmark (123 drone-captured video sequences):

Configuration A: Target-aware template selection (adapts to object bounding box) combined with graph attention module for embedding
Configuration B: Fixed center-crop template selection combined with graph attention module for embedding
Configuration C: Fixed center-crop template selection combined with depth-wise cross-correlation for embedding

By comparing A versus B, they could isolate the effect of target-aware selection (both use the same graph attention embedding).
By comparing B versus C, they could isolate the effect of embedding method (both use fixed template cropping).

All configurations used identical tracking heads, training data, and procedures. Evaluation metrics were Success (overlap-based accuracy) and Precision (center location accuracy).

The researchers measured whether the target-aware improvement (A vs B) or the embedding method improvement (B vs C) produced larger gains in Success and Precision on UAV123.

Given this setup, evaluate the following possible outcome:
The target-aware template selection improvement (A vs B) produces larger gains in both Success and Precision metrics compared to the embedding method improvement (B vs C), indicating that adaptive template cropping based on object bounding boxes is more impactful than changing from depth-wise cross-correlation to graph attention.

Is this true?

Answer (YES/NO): YES